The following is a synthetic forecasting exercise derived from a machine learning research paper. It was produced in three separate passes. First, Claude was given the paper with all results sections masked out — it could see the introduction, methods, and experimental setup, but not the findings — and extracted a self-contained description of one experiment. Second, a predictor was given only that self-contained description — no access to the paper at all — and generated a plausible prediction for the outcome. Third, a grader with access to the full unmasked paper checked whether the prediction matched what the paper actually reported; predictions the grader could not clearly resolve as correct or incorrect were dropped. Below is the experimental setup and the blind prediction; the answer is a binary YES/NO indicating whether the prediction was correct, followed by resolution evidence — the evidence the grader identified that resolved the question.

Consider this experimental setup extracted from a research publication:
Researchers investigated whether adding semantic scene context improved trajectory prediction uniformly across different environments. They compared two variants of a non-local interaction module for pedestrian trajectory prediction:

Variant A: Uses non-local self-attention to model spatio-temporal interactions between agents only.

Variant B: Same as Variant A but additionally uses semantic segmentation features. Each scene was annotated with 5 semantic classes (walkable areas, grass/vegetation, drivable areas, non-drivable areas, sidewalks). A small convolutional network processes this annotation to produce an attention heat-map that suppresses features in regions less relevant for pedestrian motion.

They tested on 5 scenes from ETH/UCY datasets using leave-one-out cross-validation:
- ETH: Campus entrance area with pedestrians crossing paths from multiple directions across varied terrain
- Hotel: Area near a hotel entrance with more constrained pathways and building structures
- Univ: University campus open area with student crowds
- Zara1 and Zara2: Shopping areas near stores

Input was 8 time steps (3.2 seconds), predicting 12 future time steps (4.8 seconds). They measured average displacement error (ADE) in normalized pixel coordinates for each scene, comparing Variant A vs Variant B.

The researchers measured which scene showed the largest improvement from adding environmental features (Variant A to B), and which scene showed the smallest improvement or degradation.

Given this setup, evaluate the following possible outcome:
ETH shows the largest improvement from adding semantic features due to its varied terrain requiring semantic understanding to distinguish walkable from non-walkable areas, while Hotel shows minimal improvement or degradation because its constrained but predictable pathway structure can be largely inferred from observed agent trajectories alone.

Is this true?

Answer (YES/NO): YES